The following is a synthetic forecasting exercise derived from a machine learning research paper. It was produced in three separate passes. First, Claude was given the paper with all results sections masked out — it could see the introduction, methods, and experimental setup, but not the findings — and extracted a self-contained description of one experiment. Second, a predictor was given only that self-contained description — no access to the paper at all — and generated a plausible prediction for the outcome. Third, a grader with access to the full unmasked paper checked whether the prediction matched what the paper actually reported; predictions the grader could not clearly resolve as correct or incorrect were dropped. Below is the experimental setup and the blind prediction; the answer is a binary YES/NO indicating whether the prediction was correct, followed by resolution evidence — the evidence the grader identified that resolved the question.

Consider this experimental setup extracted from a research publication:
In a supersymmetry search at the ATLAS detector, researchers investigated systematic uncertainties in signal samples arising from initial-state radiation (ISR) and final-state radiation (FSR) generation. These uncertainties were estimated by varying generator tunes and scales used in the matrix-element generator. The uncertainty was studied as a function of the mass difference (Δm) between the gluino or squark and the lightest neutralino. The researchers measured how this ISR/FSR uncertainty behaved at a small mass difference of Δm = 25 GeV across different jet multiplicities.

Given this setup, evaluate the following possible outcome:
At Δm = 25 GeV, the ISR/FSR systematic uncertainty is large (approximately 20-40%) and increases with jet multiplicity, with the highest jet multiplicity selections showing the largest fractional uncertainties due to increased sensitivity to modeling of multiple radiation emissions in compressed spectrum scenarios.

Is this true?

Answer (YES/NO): NO